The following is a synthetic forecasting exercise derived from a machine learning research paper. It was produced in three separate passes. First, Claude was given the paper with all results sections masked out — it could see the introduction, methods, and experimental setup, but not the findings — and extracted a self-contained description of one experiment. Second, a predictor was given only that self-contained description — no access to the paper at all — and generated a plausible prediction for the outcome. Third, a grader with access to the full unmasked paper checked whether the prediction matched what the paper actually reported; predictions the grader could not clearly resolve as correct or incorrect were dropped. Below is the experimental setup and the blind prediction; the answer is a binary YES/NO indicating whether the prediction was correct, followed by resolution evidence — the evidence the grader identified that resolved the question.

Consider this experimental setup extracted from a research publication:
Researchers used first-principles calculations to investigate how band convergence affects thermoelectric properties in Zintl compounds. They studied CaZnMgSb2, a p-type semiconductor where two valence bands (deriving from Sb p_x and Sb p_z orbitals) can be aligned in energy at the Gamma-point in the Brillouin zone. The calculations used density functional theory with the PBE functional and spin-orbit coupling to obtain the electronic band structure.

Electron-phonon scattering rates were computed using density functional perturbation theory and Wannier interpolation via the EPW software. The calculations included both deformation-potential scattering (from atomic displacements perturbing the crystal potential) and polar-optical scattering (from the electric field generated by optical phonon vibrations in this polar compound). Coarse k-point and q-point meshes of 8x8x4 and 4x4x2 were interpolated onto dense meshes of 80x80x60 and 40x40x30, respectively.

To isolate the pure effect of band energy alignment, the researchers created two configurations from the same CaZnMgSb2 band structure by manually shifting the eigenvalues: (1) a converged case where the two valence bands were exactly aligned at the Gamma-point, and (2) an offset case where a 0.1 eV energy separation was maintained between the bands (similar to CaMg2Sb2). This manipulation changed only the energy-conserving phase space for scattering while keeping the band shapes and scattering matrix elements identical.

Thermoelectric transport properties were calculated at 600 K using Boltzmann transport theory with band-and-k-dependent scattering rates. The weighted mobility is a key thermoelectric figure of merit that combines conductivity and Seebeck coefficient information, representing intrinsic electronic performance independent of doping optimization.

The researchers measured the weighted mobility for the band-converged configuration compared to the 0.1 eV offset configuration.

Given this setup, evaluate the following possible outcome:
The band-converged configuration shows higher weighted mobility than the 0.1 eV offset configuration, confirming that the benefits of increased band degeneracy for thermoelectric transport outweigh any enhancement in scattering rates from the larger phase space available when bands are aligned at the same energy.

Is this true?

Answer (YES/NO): NO